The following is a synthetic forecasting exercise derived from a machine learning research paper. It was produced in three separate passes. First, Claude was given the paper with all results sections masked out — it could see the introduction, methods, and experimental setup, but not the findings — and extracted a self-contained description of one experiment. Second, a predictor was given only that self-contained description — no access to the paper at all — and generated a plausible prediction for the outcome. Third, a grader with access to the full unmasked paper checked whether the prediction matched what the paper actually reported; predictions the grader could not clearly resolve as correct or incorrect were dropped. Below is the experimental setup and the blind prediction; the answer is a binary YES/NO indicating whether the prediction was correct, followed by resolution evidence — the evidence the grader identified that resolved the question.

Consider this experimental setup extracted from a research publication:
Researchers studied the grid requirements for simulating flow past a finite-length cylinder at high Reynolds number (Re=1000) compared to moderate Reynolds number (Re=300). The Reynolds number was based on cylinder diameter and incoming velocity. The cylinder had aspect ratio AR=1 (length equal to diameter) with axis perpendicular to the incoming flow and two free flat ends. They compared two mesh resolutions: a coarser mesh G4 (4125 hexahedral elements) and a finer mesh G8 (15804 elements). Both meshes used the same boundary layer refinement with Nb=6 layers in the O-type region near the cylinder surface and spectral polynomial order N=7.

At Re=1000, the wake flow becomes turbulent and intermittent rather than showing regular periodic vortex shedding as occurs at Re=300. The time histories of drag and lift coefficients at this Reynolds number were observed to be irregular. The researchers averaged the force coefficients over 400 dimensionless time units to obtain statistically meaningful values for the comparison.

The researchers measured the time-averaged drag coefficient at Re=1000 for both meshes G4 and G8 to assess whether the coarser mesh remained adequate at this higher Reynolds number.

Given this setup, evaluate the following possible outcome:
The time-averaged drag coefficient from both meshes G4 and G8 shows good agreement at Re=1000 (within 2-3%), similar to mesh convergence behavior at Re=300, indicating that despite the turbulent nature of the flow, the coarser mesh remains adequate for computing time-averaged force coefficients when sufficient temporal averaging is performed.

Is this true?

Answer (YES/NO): YES